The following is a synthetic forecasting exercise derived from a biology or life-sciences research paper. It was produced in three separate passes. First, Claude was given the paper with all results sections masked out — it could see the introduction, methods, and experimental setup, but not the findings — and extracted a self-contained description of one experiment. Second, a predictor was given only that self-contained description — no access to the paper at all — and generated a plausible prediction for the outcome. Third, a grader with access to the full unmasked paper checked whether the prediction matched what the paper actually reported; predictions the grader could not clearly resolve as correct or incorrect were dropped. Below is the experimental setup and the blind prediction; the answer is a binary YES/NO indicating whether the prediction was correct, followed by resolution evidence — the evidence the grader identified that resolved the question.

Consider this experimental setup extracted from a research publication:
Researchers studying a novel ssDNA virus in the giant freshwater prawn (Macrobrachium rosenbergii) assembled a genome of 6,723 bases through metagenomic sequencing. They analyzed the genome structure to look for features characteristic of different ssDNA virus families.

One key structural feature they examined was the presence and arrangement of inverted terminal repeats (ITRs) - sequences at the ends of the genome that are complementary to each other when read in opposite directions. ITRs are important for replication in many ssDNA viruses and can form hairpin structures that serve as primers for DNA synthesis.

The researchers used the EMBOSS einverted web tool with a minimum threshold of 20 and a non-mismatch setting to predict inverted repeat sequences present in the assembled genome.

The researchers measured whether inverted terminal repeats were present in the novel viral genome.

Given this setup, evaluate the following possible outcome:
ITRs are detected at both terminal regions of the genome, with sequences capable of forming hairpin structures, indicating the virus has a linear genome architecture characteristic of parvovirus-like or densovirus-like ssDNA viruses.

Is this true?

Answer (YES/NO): NO